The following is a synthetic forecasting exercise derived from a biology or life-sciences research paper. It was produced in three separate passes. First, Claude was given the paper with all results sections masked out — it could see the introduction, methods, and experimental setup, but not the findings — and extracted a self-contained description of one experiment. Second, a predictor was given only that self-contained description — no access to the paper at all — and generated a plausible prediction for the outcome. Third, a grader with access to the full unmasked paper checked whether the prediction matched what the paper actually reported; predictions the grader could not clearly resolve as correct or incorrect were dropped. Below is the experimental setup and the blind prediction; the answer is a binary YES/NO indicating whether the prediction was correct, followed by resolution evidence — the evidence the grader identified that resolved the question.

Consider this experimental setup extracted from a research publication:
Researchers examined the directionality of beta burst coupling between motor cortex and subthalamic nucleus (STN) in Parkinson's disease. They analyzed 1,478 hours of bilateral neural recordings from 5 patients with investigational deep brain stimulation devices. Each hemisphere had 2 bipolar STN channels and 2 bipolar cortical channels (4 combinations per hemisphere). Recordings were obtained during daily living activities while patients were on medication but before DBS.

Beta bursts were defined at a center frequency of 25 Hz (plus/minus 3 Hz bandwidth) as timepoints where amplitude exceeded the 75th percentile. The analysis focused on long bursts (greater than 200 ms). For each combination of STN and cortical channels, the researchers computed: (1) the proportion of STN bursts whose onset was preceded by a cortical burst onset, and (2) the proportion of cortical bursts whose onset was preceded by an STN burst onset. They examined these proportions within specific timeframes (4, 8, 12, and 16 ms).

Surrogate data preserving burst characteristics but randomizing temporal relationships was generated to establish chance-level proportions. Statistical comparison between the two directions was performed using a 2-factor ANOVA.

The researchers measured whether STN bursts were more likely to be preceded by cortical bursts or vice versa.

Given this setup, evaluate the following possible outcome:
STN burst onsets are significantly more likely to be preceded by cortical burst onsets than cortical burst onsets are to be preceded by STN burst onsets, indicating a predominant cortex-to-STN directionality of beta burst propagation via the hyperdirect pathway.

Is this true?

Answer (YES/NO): YES